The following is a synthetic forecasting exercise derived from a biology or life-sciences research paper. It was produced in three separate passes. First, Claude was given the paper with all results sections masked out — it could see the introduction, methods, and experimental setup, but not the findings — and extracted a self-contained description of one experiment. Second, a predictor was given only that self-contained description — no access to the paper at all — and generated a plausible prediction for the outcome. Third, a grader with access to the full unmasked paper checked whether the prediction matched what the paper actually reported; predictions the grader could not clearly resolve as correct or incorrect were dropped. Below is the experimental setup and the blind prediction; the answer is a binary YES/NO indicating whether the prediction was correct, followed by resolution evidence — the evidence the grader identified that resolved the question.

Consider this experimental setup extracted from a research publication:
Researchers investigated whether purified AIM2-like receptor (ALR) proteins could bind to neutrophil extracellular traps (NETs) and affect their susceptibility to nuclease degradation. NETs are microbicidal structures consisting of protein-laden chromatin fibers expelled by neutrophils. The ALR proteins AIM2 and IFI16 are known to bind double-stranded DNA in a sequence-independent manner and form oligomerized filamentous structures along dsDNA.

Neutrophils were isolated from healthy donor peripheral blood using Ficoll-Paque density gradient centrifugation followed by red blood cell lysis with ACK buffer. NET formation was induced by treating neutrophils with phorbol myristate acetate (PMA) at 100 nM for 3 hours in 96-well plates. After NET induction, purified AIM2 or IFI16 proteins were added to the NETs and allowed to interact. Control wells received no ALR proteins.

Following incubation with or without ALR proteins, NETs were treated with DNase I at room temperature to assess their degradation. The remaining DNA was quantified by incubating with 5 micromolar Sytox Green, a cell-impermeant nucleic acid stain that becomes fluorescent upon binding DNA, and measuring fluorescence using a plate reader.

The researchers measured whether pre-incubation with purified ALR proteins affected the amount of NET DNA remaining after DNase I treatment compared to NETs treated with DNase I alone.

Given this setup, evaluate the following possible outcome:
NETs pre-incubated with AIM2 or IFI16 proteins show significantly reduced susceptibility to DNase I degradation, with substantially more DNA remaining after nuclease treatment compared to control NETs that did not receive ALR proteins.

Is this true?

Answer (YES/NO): YES